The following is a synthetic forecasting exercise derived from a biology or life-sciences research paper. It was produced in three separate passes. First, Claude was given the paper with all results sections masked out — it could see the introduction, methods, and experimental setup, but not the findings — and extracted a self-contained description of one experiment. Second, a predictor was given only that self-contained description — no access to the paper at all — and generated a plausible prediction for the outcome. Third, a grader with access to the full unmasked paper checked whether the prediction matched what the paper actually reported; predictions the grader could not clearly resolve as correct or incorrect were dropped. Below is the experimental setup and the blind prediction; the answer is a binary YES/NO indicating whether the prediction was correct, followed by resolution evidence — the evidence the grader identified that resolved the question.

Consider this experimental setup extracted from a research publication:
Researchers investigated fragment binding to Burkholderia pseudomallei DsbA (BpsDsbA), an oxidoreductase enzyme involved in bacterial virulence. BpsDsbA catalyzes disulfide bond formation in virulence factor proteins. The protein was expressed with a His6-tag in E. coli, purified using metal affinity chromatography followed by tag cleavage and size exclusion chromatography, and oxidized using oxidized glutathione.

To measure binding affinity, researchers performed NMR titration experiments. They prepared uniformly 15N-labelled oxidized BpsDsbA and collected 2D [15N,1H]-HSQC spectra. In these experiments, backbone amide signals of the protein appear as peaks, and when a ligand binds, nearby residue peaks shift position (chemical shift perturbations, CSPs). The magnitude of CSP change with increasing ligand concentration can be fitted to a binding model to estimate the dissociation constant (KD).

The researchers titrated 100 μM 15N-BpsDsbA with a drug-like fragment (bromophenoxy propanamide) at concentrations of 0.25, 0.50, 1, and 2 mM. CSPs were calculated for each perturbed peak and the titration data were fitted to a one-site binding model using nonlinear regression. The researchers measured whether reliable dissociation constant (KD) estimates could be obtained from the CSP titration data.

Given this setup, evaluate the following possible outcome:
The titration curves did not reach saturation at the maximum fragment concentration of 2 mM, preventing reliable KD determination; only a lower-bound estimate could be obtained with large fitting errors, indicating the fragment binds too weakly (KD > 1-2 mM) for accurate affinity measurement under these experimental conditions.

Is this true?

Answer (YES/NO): YES